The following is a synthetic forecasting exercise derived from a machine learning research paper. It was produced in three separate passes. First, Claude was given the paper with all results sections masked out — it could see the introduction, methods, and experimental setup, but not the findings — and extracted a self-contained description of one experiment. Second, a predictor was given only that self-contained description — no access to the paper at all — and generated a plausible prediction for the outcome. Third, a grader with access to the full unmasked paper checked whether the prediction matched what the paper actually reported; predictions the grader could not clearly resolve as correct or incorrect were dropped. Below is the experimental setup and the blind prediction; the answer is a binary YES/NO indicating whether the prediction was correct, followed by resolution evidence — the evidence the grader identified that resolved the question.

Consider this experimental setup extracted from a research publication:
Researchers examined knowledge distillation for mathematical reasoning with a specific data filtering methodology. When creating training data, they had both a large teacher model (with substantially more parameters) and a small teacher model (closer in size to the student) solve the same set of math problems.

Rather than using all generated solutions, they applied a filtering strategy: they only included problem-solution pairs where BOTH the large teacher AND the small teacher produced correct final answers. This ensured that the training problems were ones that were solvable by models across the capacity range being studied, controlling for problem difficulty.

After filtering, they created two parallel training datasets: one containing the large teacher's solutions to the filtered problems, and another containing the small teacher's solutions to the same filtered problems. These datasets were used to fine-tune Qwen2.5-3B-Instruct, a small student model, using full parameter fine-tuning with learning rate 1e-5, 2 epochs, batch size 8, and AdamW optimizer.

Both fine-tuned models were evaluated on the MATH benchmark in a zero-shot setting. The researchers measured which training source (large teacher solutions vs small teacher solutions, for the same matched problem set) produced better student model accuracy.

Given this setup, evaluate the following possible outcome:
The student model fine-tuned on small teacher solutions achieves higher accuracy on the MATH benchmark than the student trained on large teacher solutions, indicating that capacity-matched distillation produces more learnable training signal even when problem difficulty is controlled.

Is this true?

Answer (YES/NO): YES